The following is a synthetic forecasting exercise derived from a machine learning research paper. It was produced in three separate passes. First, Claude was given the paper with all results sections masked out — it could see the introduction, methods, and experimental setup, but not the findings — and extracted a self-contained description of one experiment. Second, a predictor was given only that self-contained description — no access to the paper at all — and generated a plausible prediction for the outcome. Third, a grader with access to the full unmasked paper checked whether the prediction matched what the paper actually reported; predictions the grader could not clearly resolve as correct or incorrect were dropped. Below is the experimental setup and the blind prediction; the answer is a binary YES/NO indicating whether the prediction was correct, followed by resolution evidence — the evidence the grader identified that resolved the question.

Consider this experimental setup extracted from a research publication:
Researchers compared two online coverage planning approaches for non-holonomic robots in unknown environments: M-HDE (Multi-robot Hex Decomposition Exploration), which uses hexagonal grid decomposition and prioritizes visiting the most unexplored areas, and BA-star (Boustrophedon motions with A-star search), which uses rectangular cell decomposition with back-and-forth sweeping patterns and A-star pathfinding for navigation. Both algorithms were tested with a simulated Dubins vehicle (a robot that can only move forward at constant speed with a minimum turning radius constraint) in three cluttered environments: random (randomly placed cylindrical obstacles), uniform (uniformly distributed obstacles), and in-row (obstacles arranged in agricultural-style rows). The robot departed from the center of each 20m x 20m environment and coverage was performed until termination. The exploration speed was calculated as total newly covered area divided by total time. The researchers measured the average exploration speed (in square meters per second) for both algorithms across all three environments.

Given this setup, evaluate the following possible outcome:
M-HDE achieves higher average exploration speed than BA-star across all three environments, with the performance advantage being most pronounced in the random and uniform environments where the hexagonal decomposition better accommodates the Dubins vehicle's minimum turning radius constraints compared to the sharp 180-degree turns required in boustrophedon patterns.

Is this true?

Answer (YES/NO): NO